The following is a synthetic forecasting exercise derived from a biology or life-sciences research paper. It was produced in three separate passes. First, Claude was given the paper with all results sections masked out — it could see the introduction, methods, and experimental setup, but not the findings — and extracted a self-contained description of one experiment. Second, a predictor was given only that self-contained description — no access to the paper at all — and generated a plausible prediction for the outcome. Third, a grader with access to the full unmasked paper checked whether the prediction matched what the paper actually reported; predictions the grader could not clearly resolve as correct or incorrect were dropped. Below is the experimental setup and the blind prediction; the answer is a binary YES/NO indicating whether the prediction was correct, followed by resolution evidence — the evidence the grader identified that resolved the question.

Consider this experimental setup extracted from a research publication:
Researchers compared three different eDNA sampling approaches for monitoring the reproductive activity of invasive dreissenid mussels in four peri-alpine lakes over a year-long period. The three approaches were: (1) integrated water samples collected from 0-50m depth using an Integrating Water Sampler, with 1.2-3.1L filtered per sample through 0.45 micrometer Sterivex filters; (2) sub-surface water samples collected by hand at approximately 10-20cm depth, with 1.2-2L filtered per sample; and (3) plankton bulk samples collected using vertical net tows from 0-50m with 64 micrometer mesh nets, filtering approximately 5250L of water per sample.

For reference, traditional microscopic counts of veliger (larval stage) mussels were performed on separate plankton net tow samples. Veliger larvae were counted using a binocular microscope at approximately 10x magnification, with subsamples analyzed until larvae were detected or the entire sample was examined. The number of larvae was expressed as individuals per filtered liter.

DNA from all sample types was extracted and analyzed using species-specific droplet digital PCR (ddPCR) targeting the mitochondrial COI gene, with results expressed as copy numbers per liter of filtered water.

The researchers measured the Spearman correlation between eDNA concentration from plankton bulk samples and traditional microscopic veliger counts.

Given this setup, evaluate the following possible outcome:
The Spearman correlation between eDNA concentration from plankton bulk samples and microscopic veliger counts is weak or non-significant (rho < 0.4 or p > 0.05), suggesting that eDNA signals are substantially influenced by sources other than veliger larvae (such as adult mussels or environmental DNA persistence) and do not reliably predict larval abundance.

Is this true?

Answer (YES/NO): NO